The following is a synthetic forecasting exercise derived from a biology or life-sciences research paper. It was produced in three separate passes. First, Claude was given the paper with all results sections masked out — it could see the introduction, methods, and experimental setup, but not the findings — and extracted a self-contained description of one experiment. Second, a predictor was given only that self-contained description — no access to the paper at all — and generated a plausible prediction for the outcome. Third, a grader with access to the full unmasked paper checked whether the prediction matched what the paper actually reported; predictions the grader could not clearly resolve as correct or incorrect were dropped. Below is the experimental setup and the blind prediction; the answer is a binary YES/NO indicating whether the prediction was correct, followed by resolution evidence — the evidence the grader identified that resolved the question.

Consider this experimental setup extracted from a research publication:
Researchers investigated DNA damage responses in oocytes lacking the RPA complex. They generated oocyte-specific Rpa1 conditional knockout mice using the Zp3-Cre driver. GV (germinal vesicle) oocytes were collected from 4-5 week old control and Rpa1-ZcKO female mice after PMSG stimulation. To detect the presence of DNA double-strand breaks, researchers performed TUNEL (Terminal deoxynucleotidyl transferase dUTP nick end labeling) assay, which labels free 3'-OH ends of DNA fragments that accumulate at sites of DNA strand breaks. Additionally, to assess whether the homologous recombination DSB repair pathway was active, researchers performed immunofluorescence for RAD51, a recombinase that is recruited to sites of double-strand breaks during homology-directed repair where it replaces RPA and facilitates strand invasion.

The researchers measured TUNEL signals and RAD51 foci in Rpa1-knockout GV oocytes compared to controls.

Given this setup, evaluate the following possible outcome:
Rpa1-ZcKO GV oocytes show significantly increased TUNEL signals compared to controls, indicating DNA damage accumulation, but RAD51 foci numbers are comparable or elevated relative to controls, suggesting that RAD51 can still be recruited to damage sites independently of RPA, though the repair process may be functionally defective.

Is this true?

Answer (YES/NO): NO